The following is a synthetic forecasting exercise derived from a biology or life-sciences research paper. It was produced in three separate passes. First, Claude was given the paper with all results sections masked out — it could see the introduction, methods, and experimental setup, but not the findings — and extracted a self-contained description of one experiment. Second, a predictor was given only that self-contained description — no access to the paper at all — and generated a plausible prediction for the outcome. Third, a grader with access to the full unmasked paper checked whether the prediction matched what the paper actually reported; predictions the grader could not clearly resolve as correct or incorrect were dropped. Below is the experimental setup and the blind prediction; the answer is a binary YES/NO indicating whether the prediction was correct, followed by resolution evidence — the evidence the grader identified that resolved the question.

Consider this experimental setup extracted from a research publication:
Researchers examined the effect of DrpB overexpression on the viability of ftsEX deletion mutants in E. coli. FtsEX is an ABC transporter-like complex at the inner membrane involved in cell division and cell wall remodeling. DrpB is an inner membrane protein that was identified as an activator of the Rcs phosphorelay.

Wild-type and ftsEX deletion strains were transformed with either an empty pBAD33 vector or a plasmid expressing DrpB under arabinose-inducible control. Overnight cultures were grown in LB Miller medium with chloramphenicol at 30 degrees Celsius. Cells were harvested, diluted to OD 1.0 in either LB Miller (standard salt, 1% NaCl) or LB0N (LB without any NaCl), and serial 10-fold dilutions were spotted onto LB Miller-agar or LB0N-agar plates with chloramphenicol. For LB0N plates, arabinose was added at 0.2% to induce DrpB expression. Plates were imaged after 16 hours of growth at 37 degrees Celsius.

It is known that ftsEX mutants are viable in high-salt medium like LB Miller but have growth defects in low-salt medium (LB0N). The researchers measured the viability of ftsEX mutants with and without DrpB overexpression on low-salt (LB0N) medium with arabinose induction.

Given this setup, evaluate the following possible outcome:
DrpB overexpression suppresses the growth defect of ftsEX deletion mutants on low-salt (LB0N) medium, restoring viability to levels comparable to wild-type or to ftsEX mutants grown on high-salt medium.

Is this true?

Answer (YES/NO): YES